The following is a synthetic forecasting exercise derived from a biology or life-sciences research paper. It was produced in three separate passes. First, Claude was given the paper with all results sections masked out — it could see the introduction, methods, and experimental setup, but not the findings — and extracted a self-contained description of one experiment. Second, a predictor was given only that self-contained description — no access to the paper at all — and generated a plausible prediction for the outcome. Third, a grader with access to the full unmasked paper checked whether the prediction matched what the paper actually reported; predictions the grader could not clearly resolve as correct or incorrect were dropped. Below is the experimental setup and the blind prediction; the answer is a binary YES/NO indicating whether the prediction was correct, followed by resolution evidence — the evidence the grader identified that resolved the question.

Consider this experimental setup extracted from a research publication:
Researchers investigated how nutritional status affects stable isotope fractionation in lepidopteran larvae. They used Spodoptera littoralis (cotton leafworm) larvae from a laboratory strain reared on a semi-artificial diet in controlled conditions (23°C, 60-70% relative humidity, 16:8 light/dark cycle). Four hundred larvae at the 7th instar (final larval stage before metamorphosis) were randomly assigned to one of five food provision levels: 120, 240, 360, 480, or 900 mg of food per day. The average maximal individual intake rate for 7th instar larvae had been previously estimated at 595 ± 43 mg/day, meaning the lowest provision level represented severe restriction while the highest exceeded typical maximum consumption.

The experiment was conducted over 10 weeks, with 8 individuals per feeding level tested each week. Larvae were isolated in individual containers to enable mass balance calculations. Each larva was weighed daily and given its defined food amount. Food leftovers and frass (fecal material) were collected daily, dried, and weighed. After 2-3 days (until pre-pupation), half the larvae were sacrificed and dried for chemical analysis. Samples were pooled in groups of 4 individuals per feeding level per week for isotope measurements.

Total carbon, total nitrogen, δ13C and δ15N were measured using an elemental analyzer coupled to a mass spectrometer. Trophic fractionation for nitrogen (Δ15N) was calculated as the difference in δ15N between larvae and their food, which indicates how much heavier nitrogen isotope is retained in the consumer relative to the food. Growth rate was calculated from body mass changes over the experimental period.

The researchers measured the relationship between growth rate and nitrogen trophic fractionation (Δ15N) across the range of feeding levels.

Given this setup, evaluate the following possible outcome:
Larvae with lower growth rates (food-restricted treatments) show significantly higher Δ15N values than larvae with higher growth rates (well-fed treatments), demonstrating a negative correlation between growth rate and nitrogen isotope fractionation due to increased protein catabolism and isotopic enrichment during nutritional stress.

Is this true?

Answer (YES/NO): NO